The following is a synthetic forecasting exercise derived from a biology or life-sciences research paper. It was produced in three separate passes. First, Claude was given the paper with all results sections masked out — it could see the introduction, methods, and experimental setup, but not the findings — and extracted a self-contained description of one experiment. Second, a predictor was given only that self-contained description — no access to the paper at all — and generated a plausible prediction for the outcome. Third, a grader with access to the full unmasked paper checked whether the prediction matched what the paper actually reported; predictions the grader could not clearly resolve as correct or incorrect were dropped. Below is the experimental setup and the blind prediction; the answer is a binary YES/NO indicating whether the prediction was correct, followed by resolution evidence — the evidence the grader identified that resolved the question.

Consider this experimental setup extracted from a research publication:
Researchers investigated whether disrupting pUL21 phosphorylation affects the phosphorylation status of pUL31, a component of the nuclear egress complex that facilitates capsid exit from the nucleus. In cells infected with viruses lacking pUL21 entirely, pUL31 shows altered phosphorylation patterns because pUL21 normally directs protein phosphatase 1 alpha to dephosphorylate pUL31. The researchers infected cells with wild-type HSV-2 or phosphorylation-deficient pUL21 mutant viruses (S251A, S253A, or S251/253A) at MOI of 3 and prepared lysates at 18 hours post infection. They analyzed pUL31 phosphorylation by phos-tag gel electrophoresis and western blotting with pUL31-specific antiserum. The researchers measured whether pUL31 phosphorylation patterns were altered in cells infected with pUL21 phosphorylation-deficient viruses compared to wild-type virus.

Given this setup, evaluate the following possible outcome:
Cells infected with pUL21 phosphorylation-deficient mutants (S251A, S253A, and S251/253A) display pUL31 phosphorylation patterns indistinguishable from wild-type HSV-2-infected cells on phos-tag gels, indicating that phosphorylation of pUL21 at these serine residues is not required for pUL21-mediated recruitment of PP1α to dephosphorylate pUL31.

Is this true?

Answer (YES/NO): YES